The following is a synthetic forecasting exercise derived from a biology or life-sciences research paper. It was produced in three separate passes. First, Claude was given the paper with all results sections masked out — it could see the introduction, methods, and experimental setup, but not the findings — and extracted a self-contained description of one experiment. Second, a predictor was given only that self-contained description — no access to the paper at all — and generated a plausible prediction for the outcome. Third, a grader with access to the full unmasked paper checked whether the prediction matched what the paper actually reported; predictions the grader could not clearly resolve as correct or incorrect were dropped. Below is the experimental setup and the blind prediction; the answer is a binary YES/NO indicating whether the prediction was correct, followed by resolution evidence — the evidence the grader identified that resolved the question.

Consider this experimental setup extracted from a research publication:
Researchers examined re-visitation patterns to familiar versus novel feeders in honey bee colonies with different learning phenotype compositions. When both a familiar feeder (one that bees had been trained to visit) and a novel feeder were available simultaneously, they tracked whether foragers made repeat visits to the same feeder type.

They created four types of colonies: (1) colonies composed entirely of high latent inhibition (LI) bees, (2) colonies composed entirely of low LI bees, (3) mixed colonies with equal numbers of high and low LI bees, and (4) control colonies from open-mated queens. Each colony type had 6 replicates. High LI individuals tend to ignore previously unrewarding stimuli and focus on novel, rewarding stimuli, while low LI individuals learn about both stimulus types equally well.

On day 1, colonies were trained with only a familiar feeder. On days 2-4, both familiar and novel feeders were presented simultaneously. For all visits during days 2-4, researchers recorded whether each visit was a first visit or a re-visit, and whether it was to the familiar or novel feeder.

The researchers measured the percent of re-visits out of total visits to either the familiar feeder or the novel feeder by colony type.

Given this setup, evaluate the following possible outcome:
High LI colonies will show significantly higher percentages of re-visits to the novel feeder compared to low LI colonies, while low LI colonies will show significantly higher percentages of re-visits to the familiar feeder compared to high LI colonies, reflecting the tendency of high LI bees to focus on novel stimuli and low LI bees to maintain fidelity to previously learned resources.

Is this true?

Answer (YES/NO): NO